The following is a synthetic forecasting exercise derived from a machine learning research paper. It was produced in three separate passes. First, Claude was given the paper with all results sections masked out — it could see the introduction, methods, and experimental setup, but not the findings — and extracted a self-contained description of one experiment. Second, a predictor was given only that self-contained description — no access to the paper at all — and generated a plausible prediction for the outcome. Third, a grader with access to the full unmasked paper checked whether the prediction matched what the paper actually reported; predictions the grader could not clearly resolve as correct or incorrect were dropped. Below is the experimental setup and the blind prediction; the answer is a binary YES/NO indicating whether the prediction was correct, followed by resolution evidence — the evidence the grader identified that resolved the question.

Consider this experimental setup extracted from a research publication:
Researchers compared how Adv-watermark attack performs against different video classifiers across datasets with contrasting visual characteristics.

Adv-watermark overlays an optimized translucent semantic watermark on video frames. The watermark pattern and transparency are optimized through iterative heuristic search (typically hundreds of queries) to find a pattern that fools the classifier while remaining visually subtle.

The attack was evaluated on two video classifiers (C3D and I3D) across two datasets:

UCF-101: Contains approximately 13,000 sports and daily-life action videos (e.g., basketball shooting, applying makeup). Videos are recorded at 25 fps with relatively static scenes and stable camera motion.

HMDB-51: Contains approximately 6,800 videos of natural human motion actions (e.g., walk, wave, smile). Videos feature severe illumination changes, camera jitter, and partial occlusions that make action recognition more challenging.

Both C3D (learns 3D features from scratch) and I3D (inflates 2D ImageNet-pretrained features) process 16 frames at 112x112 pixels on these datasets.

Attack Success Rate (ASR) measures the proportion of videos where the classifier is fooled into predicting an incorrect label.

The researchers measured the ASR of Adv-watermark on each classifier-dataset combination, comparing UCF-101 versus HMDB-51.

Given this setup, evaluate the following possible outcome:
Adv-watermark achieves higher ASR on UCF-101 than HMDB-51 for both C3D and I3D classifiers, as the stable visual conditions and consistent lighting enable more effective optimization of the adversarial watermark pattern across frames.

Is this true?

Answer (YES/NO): YES